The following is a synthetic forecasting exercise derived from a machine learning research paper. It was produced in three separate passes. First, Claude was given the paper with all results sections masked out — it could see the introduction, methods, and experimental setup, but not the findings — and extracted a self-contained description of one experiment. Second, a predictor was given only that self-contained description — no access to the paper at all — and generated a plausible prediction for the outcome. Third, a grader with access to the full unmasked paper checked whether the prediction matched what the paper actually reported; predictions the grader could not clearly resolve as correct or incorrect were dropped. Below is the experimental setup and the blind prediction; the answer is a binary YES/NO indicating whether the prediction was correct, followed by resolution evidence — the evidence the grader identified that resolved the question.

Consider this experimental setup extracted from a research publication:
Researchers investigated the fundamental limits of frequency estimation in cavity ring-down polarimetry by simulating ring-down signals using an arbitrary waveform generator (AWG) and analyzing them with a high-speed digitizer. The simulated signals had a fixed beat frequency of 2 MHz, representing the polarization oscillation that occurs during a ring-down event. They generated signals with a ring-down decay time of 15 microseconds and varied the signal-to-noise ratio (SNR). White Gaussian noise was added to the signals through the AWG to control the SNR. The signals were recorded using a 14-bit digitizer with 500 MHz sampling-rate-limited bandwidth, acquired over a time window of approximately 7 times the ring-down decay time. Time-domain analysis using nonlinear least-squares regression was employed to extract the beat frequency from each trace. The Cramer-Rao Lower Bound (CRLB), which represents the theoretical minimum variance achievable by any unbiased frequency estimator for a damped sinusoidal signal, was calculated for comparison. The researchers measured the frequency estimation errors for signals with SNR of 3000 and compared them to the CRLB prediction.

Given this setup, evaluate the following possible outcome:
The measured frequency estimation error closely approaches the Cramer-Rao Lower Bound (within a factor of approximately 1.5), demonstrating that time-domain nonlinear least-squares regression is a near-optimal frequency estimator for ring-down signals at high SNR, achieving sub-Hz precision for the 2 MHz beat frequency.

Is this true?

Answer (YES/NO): YES